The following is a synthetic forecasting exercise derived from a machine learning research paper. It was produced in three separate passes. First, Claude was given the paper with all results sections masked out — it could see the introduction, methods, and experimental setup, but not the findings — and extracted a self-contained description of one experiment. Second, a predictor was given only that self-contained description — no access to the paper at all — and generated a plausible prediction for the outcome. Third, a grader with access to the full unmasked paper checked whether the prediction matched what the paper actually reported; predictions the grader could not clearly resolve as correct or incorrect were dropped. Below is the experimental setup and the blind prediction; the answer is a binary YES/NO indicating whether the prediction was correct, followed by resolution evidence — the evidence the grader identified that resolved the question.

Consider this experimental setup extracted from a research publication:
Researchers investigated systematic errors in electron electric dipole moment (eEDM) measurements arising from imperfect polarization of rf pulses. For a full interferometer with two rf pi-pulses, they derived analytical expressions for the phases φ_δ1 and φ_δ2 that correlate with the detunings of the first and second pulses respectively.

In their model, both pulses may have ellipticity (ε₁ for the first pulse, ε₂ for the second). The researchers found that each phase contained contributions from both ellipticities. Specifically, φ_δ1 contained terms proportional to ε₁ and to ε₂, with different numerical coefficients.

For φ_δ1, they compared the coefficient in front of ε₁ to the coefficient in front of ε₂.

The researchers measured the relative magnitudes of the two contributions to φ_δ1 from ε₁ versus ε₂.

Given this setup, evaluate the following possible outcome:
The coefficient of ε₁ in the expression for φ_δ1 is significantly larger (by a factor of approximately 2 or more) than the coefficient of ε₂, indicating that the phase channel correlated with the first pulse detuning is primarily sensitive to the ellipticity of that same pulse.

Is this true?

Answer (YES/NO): NO